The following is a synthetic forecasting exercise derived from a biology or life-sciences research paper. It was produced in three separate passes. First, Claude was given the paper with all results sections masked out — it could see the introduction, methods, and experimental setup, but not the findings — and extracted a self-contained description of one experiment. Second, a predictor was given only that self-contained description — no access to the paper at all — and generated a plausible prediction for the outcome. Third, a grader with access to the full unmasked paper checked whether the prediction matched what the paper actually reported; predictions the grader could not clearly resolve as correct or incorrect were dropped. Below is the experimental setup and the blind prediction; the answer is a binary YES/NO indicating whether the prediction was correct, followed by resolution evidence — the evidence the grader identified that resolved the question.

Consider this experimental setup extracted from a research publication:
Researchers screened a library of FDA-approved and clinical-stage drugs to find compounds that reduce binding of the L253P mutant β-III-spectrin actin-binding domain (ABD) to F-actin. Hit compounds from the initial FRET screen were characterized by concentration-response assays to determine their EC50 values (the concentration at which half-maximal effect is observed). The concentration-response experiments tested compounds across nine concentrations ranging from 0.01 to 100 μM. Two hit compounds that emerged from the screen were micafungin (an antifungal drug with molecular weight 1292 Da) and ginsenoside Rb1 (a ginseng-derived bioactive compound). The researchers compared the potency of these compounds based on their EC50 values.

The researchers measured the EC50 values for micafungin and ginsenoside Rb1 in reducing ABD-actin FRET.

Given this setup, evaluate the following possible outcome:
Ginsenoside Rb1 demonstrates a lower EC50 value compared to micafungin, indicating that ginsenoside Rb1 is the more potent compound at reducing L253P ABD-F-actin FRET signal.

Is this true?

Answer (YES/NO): YES